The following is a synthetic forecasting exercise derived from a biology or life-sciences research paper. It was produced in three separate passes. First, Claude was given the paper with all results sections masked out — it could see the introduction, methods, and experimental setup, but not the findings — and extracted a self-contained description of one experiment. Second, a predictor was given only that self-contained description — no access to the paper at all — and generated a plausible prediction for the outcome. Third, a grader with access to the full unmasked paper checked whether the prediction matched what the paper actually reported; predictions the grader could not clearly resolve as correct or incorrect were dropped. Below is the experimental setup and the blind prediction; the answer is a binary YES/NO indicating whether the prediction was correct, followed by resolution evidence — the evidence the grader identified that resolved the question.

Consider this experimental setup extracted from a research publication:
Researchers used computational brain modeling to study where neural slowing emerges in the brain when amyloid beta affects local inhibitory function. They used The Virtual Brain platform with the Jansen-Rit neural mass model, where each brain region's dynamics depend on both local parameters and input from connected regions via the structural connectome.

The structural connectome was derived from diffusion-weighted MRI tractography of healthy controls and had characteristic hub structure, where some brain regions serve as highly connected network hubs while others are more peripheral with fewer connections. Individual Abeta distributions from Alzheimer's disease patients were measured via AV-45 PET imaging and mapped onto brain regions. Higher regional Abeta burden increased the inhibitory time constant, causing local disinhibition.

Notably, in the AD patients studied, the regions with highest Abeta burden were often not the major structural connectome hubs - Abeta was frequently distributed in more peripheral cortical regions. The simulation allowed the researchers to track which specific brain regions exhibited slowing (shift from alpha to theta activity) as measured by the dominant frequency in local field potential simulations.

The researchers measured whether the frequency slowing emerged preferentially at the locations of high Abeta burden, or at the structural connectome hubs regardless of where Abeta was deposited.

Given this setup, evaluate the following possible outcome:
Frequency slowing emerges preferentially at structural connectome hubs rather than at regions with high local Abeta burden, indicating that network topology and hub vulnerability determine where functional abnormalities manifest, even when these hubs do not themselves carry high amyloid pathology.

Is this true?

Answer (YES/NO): YES